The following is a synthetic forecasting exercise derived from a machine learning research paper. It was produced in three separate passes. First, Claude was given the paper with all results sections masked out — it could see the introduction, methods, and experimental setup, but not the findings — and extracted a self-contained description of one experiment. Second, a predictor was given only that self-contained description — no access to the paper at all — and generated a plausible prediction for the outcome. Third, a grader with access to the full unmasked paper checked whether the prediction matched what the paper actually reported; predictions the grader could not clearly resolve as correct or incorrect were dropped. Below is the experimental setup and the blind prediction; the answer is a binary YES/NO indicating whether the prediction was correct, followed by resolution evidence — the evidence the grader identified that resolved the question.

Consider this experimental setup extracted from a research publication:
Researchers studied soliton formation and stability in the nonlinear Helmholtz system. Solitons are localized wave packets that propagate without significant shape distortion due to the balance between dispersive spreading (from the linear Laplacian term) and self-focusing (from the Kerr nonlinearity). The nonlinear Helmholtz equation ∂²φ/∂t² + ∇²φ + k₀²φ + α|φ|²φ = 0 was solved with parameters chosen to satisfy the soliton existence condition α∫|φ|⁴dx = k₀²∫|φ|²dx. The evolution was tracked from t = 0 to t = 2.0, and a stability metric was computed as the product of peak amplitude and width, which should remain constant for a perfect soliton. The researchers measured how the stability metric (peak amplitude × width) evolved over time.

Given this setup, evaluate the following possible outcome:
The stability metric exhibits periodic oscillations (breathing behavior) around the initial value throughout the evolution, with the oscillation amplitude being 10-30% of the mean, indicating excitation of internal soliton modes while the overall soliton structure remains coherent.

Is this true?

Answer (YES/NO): NO